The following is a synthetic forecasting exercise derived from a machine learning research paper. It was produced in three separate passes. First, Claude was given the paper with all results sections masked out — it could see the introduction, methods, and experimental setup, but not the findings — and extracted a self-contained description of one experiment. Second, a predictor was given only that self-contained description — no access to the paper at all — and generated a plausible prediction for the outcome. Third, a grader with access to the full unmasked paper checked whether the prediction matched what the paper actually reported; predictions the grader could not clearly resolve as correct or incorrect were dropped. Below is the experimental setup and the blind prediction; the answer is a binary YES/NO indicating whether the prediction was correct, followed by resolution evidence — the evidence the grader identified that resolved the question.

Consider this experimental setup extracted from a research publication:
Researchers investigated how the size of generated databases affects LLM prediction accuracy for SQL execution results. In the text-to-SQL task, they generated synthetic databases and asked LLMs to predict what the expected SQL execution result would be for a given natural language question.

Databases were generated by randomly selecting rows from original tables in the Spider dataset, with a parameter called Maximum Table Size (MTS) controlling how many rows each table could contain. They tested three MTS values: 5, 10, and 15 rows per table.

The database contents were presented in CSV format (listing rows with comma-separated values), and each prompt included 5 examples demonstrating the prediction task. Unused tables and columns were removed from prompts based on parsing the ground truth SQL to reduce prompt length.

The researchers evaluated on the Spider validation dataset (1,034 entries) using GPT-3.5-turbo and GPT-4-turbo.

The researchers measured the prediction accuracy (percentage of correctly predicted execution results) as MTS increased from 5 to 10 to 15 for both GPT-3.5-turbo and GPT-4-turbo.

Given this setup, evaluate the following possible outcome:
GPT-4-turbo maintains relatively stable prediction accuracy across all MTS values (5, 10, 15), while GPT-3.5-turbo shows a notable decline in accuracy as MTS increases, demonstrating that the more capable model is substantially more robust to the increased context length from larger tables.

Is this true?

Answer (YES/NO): NO